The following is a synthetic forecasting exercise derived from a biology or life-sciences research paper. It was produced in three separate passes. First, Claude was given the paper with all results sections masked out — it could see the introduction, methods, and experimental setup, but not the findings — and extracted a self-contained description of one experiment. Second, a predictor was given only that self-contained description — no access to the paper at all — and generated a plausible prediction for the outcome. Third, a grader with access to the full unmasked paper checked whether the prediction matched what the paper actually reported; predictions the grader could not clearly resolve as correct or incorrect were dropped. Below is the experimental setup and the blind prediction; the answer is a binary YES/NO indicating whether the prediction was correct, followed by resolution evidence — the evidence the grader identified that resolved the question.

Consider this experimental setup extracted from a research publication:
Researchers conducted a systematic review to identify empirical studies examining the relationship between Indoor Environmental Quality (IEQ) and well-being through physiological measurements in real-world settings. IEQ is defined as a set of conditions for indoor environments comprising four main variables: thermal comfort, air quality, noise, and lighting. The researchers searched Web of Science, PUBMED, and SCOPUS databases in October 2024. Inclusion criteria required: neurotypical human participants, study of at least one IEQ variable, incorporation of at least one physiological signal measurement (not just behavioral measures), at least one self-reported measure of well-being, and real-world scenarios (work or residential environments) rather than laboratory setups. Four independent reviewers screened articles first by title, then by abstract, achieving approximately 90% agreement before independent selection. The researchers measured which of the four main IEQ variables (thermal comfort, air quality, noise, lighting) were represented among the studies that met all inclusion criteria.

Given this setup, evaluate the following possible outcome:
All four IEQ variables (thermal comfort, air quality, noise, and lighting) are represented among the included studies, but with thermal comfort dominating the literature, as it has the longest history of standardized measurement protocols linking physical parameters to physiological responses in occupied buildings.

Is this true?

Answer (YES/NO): NO